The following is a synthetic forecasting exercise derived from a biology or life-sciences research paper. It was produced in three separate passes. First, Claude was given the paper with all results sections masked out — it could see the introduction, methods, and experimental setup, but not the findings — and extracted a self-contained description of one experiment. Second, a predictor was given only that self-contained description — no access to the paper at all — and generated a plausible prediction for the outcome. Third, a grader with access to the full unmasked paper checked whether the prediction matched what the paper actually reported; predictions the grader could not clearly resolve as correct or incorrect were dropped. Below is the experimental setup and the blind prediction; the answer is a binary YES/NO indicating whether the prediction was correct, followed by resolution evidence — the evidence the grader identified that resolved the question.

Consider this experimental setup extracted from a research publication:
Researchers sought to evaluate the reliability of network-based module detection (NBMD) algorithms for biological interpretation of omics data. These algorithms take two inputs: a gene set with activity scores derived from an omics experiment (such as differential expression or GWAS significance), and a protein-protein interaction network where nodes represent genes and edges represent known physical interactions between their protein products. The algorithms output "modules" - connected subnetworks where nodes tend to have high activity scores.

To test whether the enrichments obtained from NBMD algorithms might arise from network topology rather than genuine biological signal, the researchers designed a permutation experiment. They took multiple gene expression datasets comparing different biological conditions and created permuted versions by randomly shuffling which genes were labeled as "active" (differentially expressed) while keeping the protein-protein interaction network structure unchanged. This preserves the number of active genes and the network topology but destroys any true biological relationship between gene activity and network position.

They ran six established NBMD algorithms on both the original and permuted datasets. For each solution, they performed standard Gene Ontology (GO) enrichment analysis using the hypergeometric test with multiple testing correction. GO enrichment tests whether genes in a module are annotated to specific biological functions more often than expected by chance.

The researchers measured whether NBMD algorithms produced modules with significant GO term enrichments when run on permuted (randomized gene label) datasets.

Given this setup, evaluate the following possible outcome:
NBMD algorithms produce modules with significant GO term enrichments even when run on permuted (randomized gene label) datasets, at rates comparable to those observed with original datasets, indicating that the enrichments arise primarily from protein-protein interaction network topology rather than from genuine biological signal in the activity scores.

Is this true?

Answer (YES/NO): NO